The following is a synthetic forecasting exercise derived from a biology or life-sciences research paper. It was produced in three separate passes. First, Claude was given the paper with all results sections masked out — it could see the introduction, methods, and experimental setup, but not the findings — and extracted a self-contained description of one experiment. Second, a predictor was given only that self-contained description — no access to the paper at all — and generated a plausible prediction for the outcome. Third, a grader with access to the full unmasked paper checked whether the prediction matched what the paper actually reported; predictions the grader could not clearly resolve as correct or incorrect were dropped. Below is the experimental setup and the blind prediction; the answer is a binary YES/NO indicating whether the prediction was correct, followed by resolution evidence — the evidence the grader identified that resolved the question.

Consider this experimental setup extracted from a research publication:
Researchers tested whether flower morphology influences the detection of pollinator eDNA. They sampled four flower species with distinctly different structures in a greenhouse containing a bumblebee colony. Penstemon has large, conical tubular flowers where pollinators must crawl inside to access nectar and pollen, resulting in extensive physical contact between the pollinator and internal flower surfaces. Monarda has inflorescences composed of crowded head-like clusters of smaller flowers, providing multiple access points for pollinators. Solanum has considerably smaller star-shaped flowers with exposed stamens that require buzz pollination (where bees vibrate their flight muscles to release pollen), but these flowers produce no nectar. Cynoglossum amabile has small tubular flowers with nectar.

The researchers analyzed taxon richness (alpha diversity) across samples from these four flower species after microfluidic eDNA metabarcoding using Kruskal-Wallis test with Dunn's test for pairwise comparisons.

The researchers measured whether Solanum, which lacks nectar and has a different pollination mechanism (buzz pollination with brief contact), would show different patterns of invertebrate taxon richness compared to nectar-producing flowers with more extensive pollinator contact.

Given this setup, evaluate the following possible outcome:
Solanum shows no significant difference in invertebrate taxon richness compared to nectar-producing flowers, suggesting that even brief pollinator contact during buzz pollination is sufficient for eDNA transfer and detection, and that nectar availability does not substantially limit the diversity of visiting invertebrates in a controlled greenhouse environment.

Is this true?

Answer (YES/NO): YES